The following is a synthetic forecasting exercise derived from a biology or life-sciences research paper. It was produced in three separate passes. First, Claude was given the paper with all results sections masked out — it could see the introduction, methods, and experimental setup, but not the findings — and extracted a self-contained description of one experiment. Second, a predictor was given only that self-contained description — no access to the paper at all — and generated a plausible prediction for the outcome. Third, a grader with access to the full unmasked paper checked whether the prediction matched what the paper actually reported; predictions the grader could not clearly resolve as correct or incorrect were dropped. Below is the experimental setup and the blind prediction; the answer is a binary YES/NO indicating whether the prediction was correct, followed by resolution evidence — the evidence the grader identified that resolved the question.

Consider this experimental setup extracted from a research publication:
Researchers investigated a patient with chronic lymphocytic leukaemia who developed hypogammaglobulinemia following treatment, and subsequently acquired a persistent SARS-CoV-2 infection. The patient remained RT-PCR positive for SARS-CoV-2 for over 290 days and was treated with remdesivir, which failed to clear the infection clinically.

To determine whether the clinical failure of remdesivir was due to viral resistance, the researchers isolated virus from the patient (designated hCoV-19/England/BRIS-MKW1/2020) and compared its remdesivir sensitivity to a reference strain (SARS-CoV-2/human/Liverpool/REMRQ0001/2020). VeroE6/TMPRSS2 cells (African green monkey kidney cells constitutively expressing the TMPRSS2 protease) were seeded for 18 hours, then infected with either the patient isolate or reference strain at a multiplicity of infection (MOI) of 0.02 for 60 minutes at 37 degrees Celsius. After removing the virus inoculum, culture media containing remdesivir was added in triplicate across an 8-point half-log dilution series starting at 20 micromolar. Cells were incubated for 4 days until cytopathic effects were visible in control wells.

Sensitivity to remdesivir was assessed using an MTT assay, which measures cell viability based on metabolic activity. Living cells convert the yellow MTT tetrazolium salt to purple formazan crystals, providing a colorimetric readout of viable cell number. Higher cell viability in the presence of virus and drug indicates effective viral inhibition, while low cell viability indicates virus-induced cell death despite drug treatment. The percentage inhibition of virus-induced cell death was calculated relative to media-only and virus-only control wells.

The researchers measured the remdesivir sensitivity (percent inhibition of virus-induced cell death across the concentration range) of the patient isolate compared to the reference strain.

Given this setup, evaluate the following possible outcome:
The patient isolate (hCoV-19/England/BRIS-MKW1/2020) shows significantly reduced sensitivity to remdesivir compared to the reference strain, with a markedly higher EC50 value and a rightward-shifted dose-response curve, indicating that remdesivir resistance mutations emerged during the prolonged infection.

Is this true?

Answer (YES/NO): NO